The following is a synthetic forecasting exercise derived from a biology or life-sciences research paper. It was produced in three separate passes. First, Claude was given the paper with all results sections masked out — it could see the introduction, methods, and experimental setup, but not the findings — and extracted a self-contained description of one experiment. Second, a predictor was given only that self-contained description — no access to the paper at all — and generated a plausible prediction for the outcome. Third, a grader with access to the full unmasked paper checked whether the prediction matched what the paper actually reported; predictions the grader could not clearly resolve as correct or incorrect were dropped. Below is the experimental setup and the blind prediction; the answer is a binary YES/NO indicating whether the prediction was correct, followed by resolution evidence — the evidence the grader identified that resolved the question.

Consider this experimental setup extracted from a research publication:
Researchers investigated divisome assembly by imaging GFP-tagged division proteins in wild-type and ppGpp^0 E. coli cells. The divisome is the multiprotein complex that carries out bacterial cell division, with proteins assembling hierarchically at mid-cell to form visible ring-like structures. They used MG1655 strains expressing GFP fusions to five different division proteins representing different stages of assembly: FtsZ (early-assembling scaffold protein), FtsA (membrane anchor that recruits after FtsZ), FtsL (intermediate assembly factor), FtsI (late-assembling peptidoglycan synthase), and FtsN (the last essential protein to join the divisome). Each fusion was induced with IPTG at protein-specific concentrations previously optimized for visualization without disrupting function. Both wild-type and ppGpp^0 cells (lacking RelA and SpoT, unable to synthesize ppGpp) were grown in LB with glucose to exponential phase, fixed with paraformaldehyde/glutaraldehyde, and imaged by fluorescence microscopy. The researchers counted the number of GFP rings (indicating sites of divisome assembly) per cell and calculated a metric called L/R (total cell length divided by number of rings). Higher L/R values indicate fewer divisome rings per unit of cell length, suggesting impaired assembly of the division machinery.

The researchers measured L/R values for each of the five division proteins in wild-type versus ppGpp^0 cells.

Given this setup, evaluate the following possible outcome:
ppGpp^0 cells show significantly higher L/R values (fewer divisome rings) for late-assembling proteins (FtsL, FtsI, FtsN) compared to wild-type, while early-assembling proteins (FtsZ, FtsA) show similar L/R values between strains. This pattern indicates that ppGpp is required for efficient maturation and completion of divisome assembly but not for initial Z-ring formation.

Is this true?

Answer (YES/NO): NO